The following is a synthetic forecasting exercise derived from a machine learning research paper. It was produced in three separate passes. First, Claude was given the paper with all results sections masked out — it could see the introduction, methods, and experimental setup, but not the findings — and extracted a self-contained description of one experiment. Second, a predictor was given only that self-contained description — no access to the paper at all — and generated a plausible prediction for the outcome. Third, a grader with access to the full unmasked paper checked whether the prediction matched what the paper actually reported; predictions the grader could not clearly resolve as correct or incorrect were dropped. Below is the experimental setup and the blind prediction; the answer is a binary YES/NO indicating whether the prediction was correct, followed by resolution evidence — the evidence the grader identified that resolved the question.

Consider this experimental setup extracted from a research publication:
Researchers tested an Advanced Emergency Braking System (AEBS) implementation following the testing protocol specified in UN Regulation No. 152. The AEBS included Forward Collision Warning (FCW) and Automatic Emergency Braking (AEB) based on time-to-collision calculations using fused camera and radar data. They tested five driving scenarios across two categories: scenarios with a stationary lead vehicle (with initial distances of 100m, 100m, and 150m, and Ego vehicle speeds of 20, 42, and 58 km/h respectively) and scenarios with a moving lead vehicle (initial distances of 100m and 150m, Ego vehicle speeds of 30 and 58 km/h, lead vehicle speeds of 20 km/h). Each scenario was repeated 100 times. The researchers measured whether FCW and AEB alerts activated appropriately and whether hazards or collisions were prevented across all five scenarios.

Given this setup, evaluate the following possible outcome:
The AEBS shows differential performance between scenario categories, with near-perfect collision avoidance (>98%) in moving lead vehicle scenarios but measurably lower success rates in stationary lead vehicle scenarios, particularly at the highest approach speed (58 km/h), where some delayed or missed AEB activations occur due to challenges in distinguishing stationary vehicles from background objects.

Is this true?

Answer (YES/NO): NO